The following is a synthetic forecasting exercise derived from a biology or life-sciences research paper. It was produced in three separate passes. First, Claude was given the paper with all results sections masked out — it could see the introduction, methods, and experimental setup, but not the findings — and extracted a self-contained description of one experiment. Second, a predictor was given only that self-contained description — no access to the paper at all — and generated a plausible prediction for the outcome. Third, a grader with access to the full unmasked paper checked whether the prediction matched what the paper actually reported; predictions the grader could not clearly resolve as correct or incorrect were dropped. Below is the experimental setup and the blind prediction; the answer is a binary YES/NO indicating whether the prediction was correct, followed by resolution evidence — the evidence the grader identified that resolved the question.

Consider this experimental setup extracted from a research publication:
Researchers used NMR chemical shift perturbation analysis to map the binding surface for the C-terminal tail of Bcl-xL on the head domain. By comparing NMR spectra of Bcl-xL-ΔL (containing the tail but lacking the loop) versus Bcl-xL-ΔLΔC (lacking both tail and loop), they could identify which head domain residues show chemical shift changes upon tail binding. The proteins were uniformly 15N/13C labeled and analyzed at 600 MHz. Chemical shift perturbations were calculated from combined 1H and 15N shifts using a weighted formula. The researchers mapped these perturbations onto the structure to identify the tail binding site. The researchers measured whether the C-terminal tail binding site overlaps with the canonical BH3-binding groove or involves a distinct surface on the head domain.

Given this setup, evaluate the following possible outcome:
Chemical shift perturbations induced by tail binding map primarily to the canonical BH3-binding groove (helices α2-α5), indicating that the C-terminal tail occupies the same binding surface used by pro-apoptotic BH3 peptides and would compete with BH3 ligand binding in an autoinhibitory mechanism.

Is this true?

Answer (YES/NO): YES